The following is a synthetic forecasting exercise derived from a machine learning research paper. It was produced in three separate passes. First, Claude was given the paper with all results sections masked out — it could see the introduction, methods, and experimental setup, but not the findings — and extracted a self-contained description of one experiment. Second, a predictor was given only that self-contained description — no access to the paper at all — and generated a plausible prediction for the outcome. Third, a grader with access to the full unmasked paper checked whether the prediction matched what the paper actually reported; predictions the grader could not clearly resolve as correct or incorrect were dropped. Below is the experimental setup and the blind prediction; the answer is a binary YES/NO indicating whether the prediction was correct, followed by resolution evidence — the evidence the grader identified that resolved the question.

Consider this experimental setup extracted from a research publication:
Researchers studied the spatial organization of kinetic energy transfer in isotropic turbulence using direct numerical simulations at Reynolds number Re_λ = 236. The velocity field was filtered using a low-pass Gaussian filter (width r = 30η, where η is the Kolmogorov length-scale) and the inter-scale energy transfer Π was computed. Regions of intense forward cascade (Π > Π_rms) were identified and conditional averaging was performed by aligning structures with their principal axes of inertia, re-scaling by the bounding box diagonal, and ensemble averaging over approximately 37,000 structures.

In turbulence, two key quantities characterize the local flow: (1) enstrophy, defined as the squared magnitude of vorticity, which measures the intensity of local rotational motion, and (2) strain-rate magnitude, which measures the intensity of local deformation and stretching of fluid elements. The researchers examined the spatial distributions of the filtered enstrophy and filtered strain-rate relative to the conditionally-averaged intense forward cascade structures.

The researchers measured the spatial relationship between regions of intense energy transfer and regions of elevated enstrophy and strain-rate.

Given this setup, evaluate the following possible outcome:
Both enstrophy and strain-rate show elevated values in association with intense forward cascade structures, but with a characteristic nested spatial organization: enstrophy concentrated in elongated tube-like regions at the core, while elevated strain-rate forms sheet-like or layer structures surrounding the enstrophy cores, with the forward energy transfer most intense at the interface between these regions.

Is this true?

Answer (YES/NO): NO